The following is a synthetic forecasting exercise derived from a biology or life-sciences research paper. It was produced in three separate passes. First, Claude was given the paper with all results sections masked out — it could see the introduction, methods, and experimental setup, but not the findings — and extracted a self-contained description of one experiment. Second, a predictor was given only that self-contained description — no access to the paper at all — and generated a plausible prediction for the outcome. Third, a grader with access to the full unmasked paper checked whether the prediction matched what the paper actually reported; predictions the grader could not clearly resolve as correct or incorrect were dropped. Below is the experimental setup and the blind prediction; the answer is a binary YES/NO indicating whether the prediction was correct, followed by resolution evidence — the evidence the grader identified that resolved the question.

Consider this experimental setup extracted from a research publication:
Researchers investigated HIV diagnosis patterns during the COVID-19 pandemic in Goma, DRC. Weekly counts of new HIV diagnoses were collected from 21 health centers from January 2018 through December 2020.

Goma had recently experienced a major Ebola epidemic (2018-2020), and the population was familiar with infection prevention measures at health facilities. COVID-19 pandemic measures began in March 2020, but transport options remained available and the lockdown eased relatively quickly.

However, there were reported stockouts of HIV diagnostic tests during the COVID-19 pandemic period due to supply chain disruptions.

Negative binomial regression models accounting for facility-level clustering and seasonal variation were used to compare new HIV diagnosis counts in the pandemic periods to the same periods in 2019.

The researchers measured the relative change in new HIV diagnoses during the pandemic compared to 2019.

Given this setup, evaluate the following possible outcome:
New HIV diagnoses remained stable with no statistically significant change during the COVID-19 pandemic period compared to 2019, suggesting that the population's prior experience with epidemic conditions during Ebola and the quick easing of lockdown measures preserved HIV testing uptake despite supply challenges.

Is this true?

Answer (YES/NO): NO